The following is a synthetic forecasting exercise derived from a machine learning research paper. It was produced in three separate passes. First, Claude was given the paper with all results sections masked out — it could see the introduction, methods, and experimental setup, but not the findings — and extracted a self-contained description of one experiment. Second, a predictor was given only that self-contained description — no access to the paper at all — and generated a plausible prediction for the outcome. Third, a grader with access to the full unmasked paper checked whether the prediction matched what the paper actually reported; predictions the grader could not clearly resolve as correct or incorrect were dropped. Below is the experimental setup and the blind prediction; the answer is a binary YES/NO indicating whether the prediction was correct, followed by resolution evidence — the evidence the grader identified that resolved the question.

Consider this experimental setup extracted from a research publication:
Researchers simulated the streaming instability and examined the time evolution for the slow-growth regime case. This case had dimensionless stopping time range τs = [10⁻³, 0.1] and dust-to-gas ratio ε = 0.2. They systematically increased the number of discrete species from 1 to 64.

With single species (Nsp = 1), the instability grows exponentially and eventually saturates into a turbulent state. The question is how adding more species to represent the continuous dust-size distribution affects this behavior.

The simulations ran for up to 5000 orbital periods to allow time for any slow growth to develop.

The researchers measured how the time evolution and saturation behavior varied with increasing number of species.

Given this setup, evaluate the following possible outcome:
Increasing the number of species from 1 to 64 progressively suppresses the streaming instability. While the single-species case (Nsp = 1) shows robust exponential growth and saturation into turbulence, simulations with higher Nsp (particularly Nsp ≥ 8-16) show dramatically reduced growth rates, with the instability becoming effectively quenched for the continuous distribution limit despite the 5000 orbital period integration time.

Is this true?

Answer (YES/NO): YES